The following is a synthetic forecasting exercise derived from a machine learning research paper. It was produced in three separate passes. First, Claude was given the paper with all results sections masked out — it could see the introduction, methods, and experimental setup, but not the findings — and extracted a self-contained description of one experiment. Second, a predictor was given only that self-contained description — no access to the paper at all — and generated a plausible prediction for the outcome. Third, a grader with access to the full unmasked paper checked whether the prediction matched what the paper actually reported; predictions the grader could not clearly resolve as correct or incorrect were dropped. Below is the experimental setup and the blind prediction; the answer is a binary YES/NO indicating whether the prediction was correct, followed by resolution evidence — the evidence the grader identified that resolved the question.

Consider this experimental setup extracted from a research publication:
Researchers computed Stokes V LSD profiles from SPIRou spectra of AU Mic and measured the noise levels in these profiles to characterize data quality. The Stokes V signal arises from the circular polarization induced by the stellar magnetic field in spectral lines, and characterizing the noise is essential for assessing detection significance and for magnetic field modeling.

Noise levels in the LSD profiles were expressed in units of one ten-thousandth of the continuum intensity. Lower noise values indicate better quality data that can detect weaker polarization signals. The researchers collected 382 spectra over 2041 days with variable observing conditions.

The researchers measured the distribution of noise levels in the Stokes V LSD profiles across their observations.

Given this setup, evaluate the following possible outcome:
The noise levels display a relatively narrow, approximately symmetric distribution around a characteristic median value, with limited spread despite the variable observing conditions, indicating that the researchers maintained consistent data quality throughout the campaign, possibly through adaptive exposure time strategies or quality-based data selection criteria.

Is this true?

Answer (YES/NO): NO